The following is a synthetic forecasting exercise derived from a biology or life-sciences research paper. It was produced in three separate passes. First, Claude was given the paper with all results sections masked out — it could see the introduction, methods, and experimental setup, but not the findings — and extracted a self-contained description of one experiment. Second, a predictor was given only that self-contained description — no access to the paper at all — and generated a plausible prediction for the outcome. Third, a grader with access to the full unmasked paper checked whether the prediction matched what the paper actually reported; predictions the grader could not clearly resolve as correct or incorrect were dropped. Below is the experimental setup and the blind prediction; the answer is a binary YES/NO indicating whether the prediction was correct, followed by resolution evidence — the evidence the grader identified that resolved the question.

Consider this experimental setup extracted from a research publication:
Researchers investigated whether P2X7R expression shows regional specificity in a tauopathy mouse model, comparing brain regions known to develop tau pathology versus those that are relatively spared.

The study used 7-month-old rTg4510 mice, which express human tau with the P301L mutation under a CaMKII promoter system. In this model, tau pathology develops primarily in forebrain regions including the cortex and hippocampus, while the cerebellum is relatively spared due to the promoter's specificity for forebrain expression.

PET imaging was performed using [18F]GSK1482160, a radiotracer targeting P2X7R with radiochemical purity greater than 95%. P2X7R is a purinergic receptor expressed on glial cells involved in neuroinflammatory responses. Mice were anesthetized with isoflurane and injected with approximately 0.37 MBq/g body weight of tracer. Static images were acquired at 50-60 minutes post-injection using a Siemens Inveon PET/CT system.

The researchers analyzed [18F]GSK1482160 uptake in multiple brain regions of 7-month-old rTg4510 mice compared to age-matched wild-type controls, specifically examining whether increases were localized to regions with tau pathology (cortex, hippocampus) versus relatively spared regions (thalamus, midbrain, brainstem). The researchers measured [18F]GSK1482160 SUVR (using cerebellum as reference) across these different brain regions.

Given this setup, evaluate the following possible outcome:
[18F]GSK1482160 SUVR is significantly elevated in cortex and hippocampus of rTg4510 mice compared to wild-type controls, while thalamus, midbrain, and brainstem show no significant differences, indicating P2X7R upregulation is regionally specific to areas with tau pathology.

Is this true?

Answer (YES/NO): NO